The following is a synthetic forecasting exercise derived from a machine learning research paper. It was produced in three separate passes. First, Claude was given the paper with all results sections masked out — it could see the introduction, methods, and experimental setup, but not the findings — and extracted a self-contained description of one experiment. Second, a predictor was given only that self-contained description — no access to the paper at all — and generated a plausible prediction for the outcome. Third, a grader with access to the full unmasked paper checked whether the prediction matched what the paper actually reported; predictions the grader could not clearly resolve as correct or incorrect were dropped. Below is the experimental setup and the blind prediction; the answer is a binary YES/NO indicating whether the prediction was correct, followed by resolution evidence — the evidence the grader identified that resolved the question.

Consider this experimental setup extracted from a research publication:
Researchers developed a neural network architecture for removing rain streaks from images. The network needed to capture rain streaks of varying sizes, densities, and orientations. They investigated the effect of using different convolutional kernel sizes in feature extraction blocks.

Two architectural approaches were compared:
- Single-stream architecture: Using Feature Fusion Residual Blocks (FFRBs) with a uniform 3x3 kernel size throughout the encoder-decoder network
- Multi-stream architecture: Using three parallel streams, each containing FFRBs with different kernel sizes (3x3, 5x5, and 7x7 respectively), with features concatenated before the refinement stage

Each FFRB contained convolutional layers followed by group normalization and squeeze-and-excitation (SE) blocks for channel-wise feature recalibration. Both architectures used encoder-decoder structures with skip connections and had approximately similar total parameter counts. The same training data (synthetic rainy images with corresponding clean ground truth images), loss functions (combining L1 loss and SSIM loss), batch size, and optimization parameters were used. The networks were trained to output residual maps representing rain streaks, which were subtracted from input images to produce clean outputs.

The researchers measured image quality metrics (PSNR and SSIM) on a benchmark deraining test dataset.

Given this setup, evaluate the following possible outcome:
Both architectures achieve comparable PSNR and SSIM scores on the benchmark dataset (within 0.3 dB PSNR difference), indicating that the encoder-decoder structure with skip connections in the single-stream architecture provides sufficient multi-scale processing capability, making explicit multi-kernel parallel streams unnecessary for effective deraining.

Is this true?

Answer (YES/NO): NO